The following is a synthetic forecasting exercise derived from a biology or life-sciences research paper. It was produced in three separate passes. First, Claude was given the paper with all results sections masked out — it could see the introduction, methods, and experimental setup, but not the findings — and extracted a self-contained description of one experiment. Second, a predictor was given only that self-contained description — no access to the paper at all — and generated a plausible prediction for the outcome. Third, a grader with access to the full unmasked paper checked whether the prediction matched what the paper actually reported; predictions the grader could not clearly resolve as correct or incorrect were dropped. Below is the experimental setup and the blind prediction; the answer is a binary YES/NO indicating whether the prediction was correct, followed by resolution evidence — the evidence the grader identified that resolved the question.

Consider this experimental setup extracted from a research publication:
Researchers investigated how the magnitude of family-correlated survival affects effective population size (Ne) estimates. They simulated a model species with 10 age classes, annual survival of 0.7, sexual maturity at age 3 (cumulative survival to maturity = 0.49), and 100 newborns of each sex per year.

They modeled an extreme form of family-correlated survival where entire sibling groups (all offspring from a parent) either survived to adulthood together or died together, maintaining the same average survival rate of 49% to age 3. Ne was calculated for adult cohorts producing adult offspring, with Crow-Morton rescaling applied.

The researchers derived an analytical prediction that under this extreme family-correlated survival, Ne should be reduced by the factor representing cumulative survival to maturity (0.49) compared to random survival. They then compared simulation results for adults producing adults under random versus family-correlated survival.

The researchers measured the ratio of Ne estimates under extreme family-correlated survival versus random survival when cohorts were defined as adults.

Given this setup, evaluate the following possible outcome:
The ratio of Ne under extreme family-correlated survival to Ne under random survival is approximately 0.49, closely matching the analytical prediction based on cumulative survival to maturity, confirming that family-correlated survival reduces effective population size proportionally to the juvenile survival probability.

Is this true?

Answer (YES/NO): YES